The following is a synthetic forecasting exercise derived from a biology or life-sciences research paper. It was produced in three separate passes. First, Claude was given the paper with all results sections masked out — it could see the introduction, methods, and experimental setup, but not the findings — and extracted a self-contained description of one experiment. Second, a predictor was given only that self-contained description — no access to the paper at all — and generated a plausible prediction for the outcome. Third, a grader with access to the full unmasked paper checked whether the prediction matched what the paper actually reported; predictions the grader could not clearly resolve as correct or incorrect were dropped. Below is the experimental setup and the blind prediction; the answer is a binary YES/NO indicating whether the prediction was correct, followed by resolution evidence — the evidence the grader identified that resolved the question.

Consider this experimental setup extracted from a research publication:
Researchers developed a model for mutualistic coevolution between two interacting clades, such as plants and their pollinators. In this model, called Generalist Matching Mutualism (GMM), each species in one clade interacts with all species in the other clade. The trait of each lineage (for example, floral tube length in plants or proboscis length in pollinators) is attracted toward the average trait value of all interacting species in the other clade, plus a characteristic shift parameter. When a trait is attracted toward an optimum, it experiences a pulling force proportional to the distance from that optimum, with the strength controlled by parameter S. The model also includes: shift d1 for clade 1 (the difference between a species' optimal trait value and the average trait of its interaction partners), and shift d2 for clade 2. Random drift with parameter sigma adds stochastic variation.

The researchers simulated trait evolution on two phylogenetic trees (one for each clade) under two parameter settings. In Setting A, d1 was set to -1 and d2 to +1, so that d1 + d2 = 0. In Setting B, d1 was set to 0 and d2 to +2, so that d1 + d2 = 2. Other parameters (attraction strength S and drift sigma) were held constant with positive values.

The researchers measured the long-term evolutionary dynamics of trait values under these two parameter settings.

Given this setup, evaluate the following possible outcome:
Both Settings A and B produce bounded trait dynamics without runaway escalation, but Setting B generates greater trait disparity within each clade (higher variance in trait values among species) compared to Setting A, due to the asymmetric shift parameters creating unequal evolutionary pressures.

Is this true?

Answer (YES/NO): NO